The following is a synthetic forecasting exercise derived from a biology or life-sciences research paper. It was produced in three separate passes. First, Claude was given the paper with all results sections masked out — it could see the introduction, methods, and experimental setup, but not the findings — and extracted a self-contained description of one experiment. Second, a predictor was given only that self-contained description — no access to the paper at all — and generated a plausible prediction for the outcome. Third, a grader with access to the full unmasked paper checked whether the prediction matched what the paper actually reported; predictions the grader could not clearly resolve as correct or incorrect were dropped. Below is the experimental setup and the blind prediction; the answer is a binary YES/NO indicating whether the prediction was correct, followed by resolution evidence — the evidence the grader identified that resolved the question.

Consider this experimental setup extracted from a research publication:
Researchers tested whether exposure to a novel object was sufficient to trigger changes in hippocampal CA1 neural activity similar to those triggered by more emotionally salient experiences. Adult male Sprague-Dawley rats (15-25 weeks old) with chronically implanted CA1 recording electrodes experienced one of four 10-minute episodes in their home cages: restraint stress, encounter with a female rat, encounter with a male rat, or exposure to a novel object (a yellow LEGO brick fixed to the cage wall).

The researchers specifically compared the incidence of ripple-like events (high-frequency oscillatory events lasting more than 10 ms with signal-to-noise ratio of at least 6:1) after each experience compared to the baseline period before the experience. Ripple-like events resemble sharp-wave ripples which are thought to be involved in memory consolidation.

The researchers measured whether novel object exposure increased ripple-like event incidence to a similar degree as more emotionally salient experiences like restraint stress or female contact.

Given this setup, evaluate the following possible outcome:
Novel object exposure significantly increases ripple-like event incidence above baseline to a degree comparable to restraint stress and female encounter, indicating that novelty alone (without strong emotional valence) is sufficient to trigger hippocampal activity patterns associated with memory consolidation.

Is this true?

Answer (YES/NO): NO